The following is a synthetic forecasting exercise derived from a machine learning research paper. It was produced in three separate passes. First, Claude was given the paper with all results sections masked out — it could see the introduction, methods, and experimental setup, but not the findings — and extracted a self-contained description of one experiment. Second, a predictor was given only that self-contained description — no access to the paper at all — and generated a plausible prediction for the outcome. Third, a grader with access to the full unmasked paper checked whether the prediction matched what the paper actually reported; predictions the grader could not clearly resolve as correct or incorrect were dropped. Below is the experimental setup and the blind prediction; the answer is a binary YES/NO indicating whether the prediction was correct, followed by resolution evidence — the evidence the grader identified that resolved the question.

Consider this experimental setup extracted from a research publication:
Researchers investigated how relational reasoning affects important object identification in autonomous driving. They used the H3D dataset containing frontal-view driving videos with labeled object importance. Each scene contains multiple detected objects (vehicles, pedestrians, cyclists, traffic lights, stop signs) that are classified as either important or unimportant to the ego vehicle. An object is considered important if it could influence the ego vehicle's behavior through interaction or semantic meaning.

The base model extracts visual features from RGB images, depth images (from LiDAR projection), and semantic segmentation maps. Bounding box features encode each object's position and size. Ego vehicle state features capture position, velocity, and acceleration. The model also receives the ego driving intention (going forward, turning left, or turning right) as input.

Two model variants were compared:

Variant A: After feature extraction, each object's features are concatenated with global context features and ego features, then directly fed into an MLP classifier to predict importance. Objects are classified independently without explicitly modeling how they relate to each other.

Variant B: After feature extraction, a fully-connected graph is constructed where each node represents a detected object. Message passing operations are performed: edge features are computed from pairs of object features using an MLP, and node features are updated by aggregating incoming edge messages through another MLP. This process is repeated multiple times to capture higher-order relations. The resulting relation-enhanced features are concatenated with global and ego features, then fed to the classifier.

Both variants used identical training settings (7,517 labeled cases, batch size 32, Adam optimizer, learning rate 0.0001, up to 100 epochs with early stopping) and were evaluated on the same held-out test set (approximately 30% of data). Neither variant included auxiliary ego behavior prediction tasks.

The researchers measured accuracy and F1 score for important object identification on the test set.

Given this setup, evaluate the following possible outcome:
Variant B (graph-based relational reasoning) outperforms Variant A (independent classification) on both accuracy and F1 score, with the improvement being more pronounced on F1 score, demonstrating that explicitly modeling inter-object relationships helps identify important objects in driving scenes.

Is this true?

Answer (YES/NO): YES